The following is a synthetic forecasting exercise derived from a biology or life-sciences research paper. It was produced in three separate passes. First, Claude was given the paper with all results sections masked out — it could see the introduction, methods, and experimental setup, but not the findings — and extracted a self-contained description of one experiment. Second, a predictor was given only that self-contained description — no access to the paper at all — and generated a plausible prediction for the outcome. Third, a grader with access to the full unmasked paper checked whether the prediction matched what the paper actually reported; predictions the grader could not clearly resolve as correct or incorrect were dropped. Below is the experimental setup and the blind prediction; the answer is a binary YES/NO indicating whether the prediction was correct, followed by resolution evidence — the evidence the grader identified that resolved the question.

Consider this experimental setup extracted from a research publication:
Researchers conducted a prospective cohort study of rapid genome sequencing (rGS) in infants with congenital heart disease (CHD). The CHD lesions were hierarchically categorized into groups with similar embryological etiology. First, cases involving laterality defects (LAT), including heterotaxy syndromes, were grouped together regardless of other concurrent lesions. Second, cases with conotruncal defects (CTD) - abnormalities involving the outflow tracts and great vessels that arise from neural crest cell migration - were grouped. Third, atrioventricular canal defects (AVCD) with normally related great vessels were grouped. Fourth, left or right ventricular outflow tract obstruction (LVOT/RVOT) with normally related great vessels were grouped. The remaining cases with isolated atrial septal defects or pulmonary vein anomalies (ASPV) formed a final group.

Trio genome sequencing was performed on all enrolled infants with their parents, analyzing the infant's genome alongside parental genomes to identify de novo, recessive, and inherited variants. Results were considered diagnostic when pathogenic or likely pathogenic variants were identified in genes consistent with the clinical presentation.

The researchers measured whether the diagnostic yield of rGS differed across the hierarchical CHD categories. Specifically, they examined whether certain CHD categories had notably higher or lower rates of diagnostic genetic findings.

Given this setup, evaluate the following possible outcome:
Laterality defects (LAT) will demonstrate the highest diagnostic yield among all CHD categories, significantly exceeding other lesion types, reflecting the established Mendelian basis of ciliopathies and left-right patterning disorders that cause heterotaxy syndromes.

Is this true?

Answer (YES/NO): NO